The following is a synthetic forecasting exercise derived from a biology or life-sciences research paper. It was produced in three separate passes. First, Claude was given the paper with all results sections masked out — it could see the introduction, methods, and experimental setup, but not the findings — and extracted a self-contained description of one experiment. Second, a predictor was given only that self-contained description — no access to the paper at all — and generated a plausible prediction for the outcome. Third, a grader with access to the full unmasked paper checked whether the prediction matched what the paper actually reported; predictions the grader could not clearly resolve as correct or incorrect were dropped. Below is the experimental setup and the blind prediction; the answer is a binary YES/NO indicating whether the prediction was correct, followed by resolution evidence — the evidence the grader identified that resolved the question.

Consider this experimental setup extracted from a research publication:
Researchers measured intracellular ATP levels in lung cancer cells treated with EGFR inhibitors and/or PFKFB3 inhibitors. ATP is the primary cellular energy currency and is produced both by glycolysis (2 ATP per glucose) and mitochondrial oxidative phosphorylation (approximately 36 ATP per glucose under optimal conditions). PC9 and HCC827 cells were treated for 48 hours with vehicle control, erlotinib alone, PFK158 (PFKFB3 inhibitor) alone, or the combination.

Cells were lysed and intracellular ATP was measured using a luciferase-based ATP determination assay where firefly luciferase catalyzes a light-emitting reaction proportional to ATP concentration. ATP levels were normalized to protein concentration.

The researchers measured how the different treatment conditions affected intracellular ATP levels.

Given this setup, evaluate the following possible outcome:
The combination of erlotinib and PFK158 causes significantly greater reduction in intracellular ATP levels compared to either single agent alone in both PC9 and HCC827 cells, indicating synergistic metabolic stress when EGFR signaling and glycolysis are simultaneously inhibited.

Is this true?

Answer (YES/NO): YES